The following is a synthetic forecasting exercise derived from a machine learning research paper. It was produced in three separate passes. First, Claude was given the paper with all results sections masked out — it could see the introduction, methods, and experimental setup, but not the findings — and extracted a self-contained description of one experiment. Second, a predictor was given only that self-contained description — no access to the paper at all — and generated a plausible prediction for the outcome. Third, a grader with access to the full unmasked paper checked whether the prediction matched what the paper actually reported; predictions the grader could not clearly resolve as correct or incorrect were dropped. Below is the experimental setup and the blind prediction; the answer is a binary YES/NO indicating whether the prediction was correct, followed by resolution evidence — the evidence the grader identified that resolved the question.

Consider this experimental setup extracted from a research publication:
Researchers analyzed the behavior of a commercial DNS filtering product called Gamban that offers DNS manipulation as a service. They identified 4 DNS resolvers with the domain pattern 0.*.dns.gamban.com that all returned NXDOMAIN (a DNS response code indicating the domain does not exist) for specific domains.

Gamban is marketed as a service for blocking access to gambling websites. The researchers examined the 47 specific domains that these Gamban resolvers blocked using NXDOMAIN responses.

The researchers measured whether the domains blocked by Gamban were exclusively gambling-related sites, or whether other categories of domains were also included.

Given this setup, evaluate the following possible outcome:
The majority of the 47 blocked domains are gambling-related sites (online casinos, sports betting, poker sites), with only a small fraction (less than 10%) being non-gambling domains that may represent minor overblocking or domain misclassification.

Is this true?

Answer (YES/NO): YES